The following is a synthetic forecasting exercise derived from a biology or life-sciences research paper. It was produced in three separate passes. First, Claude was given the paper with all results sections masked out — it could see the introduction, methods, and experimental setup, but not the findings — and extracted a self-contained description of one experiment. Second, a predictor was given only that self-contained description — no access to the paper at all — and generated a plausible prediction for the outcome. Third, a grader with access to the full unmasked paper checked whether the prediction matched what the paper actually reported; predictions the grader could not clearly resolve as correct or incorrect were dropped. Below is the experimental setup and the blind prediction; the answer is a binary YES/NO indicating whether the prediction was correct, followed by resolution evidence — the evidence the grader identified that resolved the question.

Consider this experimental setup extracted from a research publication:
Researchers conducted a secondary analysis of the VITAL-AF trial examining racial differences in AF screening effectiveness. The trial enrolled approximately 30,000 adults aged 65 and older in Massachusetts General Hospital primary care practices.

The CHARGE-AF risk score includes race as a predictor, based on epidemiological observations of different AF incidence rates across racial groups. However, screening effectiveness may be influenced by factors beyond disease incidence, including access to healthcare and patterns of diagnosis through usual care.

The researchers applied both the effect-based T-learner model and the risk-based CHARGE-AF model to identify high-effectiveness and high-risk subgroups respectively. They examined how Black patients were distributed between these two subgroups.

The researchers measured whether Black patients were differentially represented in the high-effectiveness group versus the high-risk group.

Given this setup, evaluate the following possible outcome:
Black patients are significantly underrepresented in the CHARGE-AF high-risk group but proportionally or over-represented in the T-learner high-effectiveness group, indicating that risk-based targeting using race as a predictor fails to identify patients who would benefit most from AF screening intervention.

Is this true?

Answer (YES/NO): YES